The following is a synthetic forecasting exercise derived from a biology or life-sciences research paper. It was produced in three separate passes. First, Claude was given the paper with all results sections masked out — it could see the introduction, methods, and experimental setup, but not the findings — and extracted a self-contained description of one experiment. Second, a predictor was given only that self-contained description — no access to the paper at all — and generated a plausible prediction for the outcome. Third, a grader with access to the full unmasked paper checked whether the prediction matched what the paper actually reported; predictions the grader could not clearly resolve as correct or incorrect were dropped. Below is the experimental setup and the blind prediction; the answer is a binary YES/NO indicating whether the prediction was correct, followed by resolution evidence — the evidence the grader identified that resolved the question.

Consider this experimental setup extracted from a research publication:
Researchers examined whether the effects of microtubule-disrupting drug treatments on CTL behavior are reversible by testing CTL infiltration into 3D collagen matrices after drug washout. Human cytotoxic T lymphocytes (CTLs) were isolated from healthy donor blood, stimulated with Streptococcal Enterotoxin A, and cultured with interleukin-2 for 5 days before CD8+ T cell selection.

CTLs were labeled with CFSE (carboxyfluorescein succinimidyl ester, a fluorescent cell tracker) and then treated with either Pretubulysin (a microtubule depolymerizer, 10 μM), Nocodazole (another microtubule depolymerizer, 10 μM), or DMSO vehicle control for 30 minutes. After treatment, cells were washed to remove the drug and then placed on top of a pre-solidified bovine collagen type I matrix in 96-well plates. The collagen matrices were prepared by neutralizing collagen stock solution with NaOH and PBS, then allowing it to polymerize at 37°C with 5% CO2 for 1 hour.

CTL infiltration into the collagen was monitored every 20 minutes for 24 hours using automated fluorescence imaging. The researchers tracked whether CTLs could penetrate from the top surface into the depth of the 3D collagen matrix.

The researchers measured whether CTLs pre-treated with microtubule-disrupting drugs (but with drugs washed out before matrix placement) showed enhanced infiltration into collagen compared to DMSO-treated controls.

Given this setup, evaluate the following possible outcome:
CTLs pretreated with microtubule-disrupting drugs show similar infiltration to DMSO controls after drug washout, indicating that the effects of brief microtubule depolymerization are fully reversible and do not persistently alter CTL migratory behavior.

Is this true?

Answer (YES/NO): NO